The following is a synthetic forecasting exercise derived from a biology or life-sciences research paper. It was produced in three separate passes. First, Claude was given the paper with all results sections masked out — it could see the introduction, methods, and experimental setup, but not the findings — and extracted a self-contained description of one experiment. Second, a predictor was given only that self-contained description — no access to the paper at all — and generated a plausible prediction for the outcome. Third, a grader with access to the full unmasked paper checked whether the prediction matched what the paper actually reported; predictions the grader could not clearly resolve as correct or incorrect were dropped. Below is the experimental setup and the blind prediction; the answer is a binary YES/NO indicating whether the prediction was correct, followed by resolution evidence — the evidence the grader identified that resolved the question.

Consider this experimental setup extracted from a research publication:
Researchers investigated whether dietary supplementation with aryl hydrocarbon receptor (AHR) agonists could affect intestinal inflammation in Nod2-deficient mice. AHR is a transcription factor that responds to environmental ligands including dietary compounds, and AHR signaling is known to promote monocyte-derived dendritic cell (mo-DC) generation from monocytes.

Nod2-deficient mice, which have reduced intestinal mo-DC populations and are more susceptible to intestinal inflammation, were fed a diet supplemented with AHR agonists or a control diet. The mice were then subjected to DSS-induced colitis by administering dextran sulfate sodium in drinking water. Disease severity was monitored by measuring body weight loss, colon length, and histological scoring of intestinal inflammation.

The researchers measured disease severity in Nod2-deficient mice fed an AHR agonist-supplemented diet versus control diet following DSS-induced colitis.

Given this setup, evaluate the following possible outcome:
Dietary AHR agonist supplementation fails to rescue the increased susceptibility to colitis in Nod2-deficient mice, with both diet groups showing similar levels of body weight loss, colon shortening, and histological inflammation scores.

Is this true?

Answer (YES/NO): NO